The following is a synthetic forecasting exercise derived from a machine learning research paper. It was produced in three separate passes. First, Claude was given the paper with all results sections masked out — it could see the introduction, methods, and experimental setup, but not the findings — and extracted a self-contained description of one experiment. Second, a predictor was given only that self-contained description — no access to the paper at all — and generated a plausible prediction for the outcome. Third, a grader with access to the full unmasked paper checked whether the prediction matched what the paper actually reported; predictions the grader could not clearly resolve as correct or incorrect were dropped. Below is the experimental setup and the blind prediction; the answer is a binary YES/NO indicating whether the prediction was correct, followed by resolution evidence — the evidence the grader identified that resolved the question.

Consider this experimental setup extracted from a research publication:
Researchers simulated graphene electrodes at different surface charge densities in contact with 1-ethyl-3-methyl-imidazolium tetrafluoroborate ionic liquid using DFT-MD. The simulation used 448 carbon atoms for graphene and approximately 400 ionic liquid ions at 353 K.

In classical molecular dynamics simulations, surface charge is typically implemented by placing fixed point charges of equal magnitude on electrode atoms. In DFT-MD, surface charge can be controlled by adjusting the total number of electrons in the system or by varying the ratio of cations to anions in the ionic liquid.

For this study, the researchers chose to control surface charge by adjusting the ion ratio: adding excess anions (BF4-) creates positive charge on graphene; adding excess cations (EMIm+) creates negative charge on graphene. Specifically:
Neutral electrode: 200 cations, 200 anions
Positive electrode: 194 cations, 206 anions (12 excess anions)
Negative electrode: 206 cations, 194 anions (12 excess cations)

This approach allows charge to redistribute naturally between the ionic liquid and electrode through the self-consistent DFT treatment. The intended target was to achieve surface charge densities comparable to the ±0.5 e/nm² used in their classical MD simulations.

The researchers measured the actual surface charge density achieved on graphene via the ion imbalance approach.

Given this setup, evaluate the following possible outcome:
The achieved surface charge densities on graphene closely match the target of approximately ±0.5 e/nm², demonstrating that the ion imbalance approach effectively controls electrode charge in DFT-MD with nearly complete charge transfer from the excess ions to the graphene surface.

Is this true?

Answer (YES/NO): NO